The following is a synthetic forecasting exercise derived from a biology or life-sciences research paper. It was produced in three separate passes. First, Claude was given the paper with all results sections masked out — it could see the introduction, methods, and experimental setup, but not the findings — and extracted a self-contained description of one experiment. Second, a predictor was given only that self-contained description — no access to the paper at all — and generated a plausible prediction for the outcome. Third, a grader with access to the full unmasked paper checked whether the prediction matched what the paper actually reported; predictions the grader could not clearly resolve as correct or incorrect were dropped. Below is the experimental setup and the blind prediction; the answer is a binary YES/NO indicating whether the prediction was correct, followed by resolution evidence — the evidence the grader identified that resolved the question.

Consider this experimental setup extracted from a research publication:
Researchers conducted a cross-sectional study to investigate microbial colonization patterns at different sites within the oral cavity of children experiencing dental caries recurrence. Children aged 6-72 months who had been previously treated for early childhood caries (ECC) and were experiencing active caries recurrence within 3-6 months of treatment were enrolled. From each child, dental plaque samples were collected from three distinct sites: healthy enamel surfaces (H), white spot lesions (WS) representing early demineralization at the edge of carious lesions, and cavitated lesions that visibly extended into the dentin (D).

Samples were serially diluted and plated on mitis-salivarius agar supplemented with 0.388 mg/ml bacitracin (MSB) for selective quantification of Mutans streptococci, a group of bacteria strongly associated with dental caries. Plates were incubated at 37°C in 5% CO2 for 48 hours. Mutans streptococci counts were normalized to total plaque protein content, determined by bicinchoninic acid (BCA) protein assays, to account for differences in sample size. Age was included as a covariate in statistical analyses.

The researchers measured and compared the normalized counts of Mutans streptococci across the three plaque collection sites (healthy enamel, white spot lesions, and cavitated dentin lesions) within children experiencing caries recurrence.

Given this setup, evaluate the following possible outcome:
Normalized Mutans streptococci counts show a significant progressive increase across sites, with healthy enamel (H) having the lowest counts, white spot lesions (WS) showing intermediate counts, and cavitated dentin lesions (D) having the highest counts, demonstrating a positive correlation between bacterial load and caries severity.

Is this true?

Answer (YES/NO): NO